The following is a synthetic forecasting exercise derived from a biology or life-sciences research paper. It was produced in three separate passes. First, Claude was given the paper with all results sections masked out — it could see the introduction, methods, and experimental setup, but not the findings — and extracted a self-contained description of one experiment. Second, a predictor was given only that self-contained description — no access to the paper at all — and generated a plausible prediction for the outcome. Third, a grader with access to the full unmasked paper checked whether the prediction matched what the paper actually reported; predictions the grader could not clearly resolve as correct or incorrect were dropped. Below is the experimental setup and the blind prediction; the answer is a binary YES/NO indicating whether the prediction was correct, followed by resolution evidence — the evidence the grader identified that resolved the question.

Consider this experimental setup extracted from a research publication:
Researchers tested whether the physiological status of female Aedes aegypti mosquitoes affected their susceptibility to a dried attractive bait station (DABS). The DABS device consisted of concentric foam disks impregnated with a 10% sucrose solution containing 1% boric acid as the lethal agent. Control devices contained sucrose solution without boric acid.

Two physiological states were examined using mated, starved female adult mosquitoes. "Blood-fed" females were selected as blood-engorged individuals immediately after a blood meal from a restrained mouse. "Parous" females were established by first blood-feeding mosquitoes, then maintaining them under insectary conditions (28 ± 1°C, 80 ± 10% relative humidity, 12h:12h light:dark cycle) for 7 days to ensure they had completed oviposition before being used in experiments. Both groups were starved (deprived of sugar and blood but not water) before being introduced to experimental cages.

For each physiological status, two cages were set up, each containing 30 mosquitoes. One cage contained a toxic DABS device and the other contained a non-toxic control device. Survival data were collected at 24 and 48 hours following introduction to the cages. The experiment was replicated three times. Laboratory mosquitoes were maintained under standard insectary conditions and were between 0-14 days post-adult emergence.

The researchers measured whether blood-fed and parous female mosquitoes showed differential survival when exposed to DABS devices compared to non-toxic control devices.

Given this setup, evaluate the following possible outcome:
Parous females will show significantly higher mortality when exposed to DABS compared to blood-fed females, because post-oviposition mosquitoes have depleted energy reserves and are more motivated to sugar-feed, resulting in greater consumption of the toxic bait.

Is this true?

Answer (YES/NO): YES